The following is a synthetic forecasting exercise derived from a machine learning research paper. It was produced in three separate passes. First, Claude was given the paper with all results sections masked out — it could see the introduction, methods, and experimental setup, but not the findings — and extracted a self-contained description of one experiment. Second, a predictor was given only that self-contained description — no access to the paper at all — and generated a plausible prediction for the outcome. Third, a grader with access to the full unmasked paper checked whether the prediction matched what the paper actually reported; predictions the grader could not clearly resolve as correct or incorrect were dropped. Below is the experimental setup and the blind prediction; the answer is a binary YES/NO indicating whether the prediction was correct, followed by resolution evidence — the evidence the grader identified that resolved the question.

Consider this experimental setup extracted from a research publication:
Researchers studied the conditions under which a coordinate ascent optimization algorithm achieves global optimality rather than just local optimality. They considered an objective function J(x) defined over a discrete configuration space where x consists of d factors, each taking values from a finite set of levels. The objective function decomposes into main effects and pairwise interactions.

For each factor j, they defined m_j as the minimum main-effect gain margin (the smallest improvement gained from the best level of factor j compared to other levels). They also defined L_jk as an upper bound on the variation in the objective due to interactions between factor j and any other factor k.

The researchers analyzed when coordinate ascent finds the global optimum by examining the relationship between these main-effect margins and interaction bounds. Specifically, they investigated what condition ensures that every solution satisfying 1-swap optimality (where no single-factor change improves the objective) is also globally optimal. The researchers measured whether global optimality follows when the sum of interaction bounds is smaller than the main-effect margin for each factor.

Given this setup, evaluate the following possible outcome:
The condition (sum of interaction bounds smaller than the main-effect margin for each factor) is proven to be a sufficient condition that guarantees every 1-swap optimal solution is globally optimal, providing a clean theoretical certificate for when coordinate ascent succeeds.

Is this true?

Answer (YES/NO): YES